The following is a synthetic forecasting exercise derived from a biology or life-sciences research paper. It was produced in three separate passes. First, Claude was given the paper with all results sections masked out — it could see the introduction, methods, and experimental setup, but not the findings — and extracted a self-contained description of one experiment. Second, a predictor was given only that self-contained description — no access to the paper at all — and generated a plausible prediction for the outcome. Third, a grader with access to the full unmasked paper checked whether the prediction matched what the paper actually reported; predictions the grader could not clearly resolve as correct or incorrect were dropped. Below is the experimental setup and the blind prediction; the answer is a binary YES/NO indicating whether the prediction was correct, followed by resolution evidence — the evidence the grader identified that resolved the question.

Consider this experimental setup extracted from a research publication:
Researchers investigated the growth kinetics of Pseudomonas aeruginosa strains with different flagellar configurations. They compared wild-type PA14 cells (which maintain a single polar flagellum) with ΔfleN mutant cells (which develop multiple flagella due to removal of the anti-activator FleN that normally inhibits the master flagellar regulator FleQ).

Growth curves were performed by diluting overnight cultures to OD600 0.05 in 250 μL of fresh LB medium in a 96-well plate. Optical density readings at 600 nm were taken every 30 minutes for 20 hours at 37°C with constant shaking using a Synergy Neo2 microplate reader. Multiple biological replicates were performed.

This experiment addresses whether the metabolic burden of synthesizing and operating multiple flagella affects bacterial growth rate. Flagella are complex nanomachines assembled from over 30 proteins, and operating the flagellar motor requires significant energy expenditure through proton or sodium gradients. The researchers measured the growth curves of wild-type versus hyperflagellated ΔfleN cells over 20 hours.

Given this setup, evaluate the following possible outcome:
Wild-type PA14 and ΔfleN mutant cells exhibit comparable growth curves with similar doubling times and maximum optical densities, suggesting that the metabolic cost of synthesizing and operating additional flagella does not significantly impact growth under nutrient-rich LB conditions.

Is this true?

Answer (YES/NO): NO